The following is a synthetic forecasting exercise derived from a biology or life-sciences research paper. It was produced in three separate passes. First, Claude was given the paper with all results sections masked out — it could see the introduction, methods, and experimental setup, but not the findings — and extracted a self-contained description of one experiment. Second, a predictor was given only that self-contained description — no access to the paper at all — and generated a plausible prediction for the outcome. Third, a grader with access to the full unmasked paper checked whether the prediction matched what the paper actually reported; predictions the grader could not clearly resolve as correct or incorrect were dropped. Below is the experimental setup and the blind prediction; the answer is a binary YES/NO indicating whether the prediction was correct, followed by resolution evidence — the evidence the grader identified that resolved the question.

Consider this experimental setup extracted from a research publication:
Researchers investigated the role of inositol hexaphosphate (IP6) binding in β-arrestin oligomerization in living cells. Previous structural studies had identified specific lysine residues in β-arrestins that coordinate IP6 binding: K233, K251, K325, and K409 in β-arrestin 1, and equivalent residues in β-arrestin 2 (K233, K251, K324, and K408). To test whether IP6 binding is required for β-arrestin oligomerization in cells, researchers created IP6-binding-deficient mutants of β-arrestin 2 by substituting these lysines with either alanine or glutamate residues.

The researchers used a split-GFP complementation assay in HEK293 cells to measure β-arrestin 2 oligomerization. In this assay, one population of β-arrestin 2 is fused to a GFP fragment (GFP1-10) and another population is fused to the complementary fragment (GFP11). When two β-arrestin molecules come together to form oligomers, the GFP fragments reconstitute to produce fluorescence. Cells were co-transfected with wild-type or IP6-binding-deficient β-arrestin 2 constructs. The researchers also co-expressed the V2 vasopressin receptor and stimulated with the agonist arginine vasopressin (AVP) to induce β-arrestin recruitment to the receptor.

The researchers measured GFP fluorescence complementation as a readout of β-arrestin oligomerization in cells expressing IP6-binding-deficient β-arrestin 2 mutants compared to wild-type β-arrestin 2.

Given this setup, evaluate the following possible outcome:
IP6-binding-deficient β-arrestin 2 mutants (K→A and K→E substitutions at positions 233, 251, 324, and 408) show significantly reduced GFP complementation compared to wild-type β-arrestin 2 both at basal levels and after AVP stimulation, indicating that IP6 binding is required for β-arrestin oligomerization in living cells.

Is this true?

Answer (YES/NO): NO